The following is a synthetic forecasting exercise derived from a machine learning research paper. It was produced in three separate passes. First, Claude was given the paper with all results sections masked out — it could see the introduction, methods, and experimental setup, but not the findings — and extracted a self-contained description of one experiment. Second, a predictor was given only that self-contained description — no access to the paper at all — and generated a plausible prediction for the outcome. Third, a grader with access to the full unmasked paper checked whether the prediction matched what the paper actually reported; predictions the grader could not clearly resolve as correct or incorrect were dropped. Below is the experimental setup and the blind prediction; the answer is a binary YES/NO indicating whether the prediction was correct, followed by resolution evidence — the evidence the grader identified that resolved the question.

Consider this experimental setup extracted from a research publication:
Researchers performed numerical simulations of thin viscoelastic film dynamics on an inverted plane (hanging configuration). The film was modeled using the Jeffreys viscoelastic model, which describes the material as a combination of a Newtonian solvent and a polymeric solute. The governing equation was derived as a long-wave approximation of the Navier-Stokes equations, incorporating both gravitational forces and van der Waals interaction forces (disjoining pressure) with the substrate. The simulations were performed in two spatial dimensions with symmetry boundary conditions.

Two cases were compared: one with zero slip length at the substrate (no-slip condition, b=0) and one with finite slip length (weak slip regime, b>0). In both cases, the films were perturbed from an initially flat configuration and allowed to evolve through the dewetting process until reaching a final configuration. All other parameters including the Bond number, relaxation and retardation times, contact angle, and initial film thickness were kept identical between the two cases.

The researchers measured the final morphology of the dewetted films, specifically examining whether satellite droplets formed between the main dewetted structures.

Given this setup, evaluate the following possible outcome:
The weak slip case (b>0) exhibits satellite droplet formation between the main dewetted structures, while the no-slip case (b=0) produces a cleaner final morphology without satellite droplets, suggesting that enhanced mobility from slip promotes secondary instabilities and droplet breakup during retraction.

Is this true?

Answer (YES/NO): NO